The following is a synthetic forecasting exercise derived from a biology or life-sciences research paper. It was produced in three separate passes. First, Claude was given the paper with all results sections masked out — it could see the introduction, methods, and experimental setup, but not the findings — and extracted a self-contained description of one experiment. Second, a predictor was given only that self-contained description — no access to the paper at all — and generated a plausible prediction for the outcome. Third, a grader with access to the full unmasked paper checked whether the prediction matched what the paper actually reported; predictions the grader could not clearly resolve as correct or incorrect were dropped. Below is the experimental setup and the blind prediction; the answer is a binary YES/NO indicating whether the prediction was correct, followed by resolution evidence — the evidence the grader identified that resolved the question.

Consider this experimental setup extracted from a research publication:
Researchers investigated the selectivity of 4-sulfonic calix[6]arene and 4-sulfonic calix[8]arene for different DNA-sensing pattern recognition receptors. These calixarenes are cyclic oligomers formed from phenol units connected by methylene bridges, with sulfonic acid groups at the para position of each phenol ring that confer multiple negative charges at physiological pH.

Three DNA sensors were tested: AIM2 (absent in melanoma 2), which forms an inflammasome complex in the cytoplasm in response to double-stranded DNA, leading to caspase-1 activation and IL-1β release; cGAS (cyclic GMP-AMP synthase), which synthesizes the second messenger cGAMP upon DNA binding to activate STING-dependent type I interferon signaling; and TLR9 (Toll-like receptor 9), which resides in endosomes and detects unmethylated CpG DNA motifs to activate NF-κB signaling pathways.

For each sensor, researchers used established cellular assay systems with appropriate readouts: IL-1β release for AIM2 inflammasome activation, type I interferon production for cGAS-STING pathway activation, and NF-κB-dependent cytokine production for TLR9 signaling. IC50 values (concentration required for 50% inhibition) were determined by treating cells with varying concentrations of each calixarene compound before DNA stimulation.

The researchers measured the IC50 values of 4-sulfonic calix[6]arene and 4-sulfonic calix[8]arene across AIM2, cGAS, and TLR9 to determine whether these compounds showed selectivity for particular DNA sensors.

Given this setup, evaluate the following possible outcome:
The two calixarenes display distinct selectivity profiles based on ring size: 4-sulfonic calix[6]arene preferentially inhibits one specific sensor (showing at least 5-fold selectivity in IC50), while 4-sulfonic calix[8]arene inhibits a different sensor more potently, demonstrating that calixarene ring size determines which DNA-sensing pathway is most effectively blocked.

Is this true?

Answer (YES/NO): NO